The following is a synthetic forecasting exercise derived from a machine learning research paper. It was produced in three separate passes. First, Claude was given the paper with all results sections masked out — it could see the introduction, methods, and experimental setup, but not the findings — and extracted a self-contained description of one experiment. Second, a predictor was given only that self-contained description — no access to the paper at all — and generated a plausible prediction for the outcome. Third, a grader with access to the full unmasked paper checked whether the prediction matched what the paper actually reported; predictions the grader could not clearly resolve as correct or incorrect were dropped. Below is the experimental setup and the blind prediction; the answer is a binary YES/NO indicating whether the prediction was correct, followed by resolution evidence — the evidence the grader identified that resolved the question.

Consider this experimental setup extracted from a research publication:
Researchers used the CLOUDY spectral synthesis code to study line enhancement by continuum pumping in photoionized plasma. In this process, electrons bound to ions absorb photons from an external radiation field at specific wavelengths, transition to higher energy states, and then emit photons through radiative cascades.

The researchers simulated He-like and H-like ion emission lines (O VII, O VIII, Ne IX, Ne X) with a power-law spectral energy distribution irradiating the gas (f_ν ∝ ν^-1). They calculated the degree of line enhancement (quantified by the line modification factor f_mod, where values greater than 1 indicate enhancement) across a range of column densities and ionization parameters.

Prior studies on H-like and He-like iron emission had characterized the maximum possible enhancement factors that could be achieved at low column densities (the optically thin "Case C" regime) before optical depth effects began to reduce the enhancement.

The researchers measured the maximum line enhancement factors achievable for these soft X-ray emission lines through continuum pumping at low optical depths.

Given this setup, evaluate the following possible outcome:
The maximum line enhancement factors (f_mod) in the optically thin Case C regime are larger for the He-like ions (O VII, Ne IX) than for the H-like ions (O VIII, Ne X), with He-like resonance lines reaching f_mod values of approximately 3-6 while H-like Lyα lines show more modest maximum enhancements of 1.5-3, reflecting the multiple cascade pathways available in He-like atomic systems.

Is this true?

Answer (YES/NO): NO